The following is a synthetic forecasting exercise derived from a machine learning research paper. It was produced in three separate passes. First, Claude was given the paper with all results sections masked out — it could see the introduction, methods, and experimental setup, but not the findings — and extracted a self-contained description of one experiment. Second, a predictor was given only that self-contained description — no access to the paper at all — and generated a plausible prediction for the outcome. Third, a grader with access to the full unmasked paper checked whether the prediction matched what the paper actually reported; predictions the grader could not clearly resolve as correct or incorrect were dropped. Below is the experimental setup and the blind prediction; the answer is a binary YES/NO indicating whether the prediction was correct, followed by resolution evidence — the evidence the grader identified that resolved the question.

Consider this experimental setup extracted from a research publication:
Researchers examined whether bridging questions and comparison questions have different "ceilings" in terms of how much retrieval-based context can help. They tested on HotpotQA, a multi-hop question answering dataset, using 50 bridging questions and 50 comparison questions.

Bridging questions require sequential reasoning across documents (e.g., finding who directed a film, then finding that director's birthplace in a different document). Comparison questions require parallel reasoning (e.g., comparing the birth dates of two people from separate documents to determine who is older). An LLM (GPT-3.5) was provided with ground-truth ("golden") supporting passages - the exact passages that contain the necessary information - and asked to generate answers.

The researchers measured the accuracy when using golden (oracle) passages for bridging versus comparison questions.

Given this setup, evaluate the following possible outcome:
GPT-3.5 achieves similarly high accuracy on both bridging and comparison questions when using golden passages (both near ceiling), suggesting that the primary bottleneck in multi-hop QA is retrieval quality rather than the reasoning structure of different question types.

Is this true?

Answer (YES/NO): NO